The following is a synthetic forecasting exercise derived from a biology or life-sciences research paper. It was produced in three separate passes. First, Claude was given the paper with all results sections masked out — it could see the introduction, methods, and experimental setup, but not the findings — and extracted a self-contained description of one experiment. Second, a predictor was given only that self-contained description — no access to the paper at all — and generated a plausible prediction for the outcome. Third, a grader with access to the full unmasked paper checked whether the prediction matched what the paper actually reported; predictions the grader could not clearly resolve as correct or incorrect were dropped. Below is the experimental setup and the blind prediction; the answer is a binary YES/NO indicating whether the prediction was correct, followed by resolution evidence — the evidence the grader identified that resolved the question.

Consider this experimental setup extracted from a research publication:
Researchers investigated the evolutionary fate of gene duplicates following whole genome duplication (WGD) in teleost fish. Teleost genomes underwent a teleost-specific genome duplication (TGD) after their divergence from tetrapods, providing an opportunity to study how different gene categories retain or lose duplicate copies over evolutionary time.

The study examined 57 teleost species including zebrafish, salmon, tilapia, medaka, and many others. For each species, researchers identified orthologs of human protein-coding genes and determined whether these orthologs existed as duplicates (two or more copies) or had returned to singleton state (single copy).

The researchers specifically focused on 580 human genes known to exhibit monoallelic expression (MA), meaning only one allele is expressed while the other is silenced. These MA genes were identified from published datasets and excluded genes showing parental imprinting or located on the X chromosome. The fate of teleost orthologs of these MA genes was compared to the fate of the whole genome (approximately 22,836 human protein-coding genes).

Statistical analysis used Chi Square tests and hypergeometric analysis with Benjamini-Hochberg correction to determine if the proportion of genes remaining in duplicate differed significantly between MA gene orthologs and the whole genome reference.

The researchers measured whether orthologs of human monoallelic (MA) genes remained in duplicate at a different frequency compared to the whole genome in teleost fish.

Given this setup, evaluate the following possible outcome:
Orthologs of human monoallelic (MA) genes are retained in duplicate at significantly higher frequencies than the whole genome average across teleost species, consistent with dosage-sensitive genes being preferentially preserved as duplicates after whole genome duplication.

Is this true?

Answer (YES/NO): YES